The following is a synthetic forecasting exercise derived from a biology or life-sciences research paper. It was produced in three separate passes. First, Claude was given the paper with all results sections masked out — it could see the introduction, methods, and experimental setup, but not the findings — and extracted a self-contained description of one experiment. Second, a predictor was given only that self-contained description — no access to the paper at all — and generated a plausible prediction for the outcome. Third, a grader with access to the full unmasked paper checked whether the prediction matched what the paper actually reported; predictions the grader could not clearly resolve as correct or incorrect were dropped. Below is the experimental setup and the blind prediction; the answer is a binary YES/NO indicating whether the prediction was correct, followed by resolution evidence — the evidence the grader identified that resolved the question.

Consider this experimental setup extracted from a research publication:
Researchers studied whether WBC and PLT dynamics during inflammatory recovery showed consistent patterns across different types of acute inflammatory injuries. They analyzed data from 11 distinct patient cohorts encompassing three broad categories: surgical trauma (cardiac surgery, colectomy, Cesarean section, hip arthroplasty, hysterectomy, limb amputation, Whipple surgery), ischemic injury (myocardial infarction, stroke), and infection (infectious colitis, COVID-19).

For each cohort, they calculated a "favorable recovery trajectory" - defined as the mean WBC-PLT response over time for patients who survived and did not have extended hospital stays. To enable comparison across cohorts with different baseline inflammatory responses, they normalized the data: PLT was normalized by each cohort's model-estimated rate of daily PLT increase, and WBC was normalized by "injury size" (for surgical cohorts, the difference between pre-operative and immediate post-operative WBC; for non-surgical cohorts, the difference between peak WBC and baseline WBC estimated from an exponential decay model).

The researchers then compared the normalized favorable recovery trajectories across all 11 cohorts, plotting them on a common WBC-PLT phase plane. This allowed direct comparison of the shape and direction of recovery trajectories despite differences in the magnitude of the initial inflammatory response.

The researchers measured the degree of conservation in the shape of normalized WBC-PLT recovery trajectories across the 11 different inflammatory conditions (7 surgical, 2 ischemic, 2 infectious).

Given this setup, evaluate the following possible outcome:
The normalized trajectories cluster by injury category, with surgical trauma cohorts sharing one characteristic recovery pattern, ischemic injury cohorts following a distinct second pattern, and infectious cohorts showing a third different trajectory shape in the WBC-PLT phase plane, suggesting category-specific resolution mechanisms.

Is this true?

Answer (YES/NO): NO